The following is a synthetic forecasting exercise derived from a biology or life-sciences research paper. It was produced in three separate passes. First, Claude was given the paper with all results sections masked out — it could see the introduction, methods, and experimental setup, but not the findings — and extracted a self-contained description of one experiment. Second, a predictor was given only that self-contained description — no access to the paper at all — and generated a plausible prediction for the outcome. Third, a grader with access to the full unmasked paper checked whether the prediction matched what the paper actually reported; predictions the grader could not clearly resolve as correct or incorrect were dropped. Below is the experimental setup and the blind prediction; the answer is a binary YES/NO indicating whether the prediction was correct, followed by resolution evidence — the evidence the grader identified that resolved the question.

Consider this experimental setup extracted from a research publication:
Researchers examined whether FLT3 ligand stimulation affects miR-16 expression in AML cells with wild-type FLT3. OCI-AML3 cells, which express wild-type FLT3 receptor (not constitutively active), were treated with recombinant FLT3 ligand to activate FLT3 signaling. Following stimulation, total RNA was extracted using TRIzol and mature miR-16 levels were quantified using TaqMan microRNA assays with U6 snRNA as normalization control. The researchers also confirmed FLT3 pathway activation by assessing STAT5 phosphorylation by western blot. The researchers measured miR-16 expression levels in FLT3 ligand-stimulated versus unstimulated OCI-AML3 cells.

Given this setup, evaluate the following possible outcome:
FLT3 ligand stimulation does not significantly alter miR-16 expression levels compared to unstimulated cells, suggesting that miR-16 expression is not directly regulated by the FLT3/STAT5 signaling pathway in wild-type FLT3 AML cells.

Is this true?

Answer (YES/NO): YES